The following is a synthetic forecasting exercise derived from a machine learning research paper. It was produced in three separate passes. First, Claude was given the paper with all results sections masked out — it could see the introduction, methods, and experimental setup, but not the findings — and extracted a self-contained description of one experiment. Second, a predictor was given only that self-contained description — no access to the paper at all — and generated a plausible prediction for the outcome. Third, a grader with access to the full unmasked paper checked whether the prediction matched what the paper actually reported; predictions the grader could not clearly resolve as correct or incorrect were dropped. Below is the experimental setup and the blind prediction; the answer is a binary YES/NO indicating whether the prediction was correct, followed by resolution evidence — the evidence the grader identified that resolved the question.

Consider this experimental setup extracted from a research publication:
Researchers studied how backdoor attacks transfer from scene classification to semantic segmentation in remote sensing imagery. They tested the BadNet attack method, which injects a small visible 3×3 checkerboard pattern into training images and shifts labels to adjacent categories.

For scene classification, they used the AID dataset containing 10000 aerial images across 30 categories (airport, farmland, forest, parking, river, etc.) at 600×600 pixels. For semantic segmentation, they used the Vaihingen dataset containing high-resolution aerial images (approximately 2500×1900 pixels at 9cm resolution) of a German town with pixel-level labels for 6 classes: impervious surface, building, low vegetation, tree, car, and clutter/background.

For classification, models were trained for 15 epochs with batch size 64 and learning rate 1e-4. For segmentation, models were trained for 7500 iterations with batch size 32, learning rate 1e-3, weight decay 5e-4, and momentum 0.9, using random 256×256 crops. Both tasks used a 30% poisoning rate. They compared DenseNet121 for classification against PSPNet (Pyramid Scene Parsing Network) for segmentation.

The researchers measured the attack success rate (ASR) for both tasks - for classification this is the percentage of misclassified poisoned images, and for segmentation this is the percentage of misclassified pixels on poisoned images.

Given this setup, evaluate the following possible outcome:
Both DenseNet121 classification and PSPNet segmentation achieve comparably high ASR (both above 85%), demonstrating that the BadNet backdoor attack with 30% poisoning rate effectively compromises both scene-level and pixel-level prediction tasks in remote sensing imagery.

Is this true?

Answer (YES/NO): NO